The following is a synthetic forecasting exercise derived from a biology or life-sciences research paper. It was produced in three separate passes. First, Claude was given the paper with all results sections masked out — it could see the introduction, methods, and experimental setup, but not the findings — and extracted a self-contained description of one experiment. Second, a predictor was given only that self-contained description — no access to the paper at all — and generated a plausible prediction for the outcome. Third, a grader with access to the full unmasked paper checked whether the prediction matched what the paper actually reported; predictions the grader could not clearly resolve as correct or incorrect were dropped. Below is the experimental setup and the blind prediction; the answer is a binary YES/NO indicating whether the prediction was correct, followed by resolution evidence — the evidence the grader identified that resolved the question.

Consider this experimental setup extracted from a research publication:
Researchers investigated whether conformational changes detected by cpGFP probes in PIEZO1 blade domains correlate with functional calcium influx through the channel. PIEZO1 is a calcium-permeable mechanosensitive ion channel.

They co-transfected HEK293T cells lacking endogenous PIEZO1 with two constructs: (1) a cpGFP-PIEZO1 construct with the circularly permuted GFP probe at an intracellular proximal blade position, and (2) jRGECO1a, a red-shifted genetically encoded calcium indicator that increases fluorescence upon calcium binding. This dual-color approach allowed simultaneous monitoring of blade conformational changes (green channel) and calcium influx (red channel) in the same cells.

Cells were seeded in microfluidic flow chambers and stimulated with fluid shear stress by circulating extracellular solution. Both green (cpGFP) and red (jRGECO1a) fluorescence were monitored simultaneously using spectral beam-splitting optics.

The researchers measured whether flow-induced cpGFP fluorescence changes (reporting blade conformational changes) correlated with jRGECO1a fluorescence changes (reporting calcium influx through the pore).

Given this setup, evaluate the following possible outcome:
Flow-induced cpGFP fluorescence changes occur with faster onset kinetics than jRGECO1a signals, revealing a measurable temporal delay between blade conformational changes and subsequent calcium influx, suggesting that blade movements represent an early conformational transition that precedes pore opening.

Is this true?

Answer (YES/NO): NO